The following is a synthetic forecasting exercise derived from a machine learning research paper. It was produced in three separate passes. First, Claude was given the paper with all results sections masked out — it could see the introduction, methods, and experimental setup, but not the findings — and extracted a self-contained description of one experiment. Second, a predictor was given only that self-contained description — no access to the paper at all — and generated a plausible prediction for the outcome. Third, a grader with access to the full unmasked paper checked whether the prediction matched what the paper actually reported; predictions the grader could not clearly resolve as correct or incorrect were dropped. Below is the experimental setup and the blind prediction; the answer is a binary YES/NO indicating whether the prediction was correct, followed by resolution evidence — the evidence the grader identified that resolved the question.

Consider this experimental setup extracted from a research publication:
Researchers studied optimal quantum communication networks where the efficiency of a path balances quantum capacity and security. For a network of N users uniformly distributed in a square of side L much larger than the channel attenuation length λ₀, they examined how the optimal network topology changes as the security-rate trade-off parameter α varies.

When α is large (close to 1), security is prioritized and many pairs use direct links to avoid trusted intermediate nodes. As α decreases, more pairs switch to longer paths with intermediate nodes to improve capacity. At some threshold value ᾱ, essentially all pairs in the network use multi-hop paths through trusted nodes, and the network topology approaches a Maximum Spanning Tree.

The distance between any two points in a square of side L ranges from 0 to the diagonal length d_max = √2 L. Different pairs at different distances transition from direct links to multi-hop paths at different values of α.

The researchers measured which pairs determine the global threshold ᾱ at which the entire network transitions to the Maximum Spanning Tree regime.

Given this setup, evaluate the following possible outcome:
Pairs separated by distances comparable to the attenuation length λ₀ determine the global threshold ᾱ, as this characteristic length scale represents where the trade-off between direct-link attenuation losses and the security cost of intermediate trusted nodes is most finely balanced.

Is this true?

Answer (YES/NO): NO